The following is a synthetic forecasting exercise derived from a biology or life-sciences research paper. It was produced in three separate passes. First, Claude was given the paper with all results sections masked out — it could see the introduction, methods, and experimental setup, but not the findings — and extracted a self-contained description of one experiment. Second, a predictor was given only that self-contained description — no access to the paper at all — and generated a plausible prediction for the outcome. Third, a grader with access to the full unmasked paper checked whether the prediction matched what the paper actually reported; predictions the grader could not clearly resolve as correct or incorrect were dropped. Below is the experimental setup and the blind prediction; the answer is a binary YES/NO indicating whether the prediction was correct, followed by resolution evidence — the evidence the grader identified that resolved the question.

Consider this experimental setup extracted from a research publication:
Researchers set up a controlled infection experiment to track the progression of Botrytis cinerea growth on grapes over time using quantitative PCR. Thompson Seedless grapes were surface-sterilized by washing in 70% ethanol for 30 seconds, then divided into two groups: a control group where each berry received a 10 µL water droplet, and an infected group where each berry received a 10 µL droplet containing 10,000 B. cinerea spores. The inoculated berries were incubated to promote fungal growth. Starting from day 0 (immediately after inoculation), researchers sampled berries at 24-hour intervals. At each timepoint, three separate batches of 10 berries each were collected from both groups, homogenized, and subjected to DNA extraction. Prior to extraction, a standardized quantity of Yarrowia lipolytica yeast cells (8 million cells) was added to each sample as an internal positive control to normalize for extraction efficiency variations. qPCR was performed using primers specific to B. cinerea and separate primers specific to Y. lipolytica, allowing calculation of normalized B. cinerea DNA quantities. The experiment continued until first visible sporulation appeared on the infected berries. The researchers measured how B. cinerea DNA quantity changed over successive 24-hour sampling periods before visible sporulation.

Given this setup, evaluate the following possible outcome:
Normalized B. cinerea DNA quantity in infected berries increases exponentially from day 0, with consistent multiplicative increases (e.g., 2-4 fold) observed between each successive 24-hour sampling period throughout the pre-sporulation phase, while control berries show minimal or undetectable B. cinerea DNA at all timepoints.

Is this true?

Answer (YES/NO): NO